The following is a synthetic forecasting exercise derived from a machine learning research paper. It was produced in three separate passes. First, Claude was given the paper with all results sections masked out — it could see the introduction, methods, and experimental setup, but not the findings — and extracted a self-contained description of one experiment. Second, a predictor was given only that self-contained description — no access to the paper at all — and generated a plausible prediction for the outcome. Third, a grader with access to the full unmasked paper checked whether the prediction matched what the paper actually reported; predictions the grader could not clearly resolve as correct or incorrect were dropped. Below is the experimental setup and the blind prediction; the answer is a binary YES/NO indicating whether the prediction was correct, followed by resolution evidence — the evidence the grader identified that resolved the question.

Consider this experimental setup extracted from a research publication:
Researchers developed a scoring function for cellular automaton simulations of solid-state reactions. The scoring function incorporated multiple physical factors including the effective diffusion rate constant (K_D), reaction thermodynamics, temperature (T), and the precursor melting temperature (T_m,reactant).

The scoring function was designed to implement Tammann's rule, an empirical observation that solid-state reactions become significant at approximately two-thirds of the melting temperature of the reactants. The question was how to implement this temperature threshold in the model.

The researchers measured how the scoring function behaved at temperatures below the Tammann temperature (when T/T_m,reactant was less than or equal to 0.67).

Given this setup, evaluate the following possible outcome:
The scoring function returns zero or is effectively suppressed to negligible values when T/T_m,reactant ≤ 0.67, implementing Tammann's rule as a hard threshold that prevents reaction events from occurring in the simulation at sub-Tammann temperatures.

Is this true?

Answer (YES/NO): NO